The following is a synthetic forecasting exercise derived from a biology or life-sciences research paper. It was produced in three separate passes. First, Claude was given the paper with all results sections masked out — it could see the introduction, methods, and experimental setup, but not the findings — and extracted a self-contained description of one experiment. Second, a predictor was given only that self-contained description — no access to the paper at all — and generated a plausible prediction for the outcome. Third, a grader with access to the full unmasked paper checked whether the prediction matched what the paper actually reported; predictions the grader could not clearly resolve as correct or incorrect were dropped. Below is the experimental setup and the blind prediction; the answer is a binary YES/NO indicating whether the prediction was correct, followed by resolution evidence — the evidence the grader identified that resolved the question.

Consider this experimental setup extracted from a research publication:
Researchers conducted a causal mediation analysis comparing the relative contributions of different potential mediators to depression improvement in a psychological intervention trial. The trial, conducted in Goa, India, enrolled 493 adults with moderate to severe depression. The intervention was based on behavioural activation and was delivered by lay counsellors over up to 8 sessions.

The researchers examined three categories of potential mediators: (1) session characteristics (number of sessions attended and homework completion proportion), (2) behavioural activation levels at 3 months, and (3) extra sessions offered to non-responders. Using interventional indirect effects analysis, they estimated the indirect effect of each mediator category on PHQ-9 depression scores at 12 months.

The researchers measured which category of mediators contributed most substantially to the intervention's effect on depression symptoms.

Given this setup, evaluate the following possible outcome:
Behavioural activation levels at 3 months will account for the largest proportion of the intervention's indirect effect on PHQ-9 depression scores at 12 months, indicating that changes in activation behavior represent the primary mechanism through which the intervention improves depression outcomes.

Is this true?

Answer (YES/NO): YES